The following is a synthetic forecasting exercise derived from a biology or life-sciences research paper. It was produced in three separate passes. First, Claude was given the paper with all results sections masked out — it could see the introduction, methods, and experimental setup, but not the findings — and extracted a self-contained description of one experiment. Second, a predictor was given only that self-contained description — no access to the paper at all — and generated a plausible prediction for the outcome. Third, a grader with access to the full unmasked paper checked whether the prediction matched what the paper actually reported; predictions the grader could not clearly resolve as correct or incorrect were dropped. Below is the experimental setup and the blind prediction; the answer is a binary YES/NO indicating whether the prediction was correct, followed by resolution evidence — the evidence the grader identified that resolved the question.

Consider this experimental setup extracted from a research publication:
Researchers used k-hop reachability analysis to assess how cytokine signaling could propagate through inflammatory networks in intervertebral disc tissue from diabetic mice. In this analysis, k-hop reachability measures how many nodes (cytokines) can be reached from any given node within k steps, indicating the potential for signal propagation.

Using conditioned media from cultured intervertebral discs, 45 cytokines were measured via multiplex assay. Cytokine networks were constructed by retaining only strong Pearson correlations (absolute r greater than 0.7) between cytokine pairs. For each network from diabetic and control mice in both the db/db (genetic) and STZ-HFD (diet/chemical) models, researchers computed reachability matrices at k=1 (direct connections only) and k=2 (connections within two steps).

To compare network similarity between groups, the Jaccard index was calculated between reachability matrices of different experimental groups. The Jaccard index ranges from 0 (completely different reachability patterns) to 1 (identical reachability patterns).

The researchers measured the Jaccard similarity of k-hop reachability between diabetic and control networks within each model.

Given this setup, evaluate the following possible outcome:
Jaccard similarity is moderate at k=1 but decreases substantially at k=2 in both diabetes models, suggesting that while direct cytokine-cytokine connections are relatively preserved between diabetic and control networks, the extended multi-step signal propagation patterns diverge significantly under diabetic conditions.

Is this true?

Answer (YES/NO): NO